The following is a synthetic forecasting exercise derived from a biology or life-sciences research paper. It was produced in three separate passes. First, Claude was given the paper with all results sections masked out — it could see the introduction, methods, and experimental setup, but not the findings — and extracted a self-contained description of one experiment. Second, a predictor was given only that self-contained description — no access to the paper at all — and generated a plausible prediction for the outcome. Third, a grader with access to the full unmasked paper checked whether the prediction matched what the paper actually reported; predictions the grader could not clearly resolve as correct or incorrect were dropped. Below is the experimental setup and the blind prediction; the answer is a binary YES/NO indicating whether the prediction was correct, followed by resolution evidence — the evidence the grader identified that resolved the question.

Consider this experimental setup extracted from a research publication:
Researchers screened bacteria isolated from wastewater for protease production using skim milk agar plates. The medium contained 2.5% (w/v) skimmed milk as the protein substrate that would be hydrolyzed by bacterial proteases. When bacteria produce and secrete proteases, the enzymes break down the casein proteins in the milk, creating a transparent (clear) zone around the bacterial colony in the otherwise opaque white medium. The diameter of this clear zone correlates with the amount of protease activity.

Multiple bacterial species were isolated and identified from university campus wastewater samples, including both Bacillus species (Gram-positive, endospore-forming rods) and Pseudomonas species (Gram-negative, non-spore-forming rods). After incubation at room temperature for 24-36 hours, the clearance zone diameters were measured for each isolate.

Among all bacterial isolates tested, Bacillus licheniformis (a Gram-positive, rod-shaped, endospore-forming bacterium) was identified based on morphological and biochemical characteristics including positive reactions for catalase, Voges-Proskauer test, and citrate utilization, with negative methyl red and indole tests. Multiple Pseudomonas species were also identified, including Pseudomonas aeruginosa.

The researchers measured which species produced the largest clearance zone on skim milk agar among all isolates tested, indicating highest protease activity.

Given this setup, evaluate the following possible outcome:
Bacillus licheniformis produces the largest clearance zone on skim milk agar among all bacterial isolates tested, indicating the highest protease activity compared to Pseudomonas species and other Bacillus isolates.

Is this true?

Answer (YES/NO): YES